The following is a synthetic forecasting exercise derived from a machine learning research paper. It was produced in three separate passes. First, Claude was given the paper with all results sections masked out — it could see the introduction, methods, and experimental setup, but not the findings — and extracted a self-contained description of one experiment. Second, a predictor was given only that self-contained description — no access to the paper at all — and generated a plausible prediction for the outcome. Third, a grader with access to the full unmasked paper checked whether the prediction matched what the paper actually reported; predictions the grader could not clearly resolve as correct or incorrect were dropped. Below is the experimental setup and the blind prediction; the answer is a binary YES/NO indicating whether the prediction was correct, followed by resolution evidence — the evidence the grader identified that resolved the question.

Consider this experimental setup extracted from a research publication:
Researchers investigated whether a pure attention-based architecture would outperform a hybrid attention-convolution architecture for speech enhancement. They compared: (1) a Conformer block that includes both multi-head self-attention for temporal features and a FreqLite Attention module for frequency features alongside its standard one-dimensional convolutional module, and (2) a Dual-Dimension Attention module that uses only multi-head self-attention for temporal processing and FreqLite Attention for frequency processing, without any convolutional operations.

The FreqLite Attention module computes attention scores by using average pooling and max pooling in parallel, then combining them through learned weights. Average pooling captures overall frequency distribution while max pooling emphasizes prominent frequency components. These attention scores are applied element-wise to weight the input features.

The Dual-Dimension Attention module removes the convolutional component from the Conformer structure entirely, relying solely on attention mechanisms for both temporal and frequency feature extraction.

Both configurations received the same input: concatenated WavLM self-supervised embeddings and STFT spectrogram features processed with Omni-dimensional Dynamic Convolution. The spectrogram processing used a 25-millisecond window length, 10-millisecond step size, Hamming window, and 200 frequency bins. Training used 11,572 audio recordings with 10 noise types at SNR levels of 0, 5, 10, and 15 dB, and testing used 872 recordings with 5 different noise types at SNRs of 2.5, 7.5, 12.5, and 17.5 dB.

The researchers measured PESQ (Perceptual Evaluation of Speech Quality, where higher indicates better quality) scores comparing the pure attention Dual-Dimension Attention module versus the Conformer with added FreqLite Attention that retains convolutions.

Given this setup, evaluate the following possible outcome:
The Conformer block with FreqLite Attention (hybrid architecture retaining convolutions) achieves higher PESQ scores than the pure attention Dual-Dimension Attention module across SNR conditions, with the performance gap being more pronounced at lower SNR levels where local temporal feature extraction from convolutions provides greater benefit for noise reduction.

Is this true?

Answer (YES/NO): NO